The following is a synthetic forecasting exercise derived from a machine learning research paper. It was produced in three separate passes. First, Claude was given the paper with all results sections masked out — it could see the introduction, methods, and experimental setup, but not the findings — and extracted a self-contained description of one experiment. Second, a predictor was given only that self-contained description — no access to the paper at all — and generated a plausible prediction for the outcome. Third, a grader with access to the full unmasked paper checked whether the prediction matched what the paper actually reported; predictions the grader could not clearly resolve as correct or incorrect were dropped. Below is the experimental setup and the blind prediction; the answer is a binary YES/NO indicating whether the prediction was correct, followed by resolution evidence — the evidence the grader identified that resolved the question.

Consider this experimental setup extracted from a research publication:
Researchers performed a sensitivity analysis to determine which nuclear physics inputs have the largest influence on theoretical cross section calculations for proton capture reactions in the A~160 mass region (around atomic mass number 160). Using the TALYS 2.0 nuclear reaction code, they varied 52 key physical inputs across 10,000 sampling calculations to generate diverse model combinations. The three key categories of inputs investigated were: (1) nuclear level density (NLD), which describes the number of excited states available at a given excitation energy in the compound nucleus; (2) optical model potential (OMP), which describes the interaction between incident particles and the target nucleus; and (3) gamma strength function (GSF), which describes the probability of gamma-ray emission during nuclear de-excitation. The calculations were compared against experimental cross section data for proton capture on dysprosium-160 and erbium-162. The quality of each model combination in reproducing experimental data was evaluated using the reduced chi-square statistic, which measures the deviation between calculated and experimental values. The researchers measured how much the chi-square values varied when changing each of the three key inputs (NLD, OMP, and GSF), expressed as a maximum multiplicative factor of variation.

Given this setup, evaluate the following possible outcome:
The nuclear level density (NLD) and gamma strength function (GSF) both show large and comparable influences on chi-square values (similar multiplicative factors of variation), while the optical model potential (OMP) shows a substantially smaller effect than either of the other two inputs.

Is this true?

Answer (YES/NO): NO